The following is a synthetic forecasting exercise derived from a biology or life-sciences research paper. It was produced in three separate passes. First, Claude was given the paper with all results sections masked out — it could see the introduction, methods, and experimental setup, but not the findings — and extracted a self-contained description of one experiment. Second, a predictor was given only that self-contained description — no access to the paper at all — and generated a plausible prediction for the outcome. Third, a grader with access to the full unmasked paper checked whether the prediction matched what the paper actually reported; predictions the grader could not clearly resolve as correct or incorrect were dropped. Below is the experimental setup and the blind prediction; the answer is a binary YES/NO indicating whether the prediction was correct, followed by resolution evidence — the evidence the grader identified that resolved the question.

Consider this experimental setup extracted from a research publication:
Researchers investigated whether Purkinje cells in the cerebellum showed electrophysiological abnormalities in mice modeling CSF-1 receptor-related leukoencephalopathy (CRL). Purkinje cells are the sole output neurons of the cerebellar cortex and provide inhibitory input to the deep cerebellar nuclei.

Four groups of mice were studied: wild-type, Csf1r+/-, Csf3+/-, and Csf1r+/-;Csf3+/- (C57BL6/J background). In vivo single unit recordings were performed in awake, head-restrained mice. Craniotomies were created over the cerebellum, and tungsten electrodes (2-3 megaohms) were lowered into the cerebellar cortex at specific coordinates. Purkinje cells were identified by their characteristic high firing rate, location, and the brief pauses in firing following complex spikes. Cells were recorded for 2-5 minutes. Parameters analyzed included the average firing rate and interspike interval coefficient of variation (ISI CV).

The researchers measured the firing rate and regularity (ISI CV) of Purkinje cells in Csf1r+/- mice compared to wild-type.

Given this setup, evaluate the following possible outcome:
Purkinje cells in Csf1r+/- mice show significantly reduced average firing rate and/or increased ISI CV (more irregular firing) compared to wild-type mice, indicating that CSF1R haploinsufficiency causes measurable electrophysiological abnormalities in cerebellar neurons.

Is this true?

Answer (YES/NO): NO